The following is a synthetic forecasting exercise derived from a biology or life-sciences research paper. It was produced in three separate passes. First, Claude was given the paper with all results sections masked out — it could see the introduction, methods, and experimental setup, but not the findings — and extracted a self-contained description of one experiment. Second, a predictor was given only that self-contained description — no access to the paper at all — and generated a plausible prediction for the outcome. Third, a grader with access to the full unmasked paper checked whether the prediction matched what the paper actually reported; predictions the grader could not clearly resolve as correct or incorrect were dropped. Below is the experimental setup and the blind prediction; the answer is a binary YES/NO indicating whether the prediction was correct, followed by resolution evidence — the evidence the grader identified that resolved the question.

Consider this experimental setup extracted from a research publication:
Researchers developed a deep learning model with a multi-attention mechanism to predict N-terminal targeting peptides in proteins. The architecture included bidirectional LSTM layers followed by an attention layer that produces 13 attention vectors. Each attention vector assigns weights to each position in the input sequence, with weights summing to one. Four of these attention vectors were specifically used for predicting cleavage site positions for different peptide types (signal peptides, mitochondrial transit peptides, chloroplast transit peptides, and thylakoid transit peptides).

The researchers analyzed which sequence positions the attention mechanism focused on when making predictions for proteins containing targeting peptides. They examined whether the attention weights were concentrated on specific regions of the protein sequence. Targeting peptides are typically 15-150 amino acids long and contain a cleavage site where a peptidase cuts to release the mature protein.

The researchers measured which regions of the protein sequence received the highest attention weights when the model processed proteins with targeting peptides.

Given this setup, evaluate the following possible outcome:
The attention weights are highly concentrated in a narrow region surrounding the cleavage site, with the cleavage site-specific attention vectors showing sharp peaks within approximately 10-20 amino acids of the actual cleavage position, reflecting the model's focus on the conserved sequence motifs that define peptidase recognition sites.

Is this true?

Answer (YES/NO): NO